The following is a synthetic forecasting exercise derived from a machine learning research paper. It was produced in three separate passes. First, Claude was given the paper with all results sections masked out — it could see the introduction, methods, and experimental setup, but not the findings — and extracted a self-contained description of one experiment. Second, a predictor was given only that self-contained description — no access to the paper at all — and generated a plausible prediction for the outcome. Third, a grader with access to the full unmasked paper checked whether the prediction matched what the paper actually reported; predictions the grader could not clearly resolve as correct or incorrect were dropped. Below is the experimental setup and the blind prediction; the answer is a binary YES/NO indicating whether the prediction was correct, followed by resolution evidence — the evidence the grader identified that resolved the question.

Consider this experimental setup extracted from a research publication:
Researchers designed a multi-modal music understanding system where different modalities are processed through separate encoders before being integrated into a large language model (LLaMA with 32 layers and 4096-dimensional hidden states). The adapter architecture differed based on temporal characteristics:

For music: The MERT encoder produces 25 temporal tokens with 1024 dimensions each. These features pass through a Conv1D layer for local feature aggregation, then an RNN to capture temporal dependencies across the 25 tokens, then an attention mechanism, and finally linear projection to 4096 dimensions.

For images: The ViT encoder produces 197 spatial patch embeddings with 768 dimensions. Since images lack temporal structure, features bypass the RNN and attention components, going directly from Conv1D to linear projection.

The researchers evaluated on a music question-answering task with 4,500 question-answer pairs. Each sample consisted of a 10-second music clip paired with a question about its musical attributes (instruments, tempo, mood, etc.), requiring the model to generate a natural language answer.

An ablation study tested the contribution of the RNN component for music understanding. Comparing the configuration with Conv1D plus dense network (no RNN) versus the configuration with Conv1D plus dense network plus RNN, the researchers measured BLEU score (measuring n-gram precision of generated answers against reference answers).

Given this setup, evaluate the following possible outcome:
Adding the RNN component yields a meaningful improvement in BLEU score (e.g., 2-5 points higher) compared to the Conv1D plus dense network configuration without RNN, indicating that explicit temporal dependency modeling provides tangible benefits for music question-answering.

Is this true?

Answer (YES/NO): NO